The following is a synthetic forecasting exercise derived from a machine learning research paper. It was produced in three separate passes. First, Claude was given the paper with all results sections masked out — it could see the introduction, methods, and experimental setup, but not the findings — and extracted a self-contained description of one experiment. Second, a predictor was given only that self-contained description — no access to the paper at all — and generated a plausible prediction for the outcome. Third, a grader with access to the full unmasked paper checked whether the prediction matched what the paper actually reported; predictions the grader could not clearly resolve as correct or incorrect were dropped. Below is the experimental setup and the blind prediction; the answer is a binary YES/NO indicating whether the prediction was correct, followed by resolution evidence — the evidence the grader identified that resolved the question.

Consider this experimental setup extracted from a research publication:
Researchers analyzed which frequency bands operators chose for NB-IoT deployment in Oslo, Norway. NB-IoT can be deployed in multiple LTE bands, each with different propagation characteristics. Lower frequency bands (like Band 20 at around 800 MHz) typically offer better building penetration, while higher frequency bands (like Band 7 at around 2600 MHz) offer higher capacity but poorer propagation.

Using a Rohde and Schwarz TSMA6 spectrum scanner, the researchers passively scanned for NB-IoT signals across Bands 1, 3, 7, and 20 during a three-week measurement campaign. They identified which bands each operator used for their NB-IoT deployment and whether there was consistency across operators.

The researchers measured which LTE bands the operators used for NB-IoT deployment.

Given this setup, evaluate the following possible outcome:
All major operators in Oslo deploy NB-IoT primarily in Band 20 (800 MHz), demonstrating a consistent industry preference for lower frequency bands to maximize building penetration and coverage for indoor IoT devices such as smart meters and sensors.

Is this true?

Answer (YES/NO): NO